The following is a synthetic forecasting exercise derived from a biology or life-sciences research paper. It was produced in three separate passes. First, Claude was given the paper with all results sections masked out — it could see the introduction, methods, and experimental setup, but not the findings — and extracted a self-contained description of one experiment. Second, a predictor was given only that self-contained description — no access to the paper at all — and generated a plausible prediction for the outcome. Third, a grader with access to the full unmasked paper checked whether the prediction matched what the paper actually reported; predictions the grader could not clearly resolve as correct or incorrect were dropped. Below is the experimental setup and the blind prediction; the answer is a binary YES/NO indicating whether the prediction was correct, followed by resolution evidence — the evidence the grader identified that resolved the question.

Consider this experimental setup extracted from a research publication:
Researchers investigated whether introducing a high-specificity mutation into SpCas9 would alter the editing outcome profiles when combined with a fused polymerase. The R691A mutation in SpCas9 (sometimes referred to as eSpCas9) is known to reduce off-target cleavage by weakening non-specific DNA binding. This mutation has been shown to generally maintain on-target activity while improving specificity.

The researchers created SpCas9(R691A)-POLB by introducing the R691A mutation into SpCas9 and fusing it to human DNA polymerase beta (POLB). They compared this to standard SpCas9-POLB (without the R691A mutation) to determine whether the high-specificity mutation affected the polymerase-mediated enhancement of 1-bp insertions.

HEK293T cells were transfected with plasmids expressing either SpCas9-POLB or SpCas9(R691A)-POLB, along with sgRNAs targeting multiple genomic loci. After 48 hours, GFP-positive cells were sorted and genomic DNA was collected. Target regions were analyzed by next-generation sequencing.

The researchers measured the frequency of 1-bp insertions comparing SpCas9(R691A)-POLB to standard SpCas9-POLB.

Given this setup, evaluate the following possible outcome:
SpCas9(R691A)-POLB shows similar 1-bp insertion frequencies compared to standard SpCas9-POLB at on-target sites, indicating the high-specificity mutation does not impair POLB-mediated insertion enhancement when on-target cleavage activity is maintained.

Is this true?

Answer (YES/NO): NO